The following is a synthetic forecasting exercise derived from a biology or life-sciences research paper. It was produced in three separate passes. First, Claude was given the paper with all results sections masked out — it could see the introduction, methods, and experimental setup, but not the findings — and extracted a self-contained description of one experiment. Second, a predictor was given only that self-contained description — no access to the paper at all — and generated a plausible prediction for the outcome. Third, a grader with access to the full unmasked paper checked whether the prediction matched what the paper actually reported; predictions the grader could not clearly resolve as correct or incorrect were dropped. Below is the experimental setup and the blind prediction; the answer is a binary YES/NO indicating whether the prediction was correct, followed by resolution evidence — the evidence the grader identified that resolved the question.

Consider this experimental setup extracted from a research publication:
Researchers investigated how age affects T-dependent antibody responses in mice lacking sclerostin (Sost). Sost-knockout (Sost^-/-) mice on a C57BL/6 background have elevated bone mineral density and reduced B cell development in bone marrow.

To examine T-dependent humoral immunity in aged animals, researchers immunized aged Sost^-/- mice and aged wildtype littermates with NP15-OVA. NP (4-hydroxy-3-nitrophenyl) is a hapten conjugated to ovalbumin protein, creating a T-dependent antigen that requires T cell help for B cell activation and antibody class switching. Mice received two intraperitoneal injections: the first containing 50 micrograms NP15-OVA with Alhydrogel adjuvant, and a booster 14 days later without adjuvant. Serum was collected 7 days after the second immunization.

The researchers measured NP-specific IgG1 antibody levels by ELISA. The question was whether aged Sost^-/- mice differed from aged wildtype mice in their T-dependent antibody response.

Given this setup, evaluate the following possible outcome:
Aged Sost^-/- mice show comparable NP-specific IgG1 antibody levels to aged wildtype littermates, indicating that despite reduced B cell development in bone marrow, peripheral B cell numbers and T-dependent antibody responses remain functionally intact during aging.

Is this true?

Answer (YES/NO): YES